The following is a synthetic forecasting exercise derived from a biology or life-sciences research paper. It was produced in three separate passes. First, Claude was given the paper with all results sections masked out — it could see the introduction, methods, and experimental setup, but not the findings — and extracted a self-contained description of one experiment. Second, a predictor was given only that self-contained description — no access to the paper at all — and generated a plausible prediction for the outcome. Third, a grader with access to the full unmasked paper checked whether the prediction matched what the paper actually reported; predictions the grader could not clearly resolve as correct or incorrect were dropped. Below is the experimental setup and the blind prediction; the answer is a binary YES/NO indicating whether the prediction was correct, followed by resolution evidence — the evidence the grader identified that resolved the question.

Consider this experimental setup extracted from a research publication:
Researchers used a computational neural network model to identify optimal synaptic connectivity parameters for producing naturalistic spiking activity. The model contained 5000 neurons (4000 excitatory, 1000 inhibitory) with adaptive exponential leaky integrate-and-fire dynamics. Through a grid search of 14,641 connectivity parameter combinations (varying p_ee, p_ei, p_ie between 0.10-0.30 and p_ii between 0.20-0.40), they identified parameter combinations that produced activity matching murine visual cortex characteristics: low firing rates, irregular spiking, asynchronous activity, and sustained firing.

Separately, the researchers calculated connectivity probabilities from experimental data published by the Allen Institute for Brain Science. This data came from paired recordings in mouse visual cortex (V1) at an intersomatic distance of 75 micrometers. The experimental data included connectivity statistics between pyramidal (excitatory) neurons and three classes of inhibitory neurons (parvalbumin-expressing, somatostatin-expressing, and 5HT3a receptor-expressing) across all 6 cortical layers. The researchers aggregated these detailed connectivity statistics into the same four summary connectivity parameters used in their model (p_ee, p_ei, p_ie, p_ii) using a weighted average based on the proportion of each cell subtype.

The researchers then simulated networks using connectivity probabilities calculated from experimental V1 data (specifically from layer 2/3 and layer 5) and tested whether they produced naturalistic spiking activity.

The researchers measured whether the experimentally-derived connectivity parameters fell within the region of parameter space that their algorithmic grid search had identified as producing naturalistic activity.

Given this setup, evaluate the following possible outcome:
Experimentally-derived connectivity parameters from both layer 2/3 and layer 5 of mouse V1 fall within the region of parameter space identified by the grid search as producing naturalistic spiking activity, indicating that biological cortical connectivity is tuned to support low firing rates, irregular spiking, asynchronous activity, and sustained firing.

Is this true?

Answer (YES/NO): NO